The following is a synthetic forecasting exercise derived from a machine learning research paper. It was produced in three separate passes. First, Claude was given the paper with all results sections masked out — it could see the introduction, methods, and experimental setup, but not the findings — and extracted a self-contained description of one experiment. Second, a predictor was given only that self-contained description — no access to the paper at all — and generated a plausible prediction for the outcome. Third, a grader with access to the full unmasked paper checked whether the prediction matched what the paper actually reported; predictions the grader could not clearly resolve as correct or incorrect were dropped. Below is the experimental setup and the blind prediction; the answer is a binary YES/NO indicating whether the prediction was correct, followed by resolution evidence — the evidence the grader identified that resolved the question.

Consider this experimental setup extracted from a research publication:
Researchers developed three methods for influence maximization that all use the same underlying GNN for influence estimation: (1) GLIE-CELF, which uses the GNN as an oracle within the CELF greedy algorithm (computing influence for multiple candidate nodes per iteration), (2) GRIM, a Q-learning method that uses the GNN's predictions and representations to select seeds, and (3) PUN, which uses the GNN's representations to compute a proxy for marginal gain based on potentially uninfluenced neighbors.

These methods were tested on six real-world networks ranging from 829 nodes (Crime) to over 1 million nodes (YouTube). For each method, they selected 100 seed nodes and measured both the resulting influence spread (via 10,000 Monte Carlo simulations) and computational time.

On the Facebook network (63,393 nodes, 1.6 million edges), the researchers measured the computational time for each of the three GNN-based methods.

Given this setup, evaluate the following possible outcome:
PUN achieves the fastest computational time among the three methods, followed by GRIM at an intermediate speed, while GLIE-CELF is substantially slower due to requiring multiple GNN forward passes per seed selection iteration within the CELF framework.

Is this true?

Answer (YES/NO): NO